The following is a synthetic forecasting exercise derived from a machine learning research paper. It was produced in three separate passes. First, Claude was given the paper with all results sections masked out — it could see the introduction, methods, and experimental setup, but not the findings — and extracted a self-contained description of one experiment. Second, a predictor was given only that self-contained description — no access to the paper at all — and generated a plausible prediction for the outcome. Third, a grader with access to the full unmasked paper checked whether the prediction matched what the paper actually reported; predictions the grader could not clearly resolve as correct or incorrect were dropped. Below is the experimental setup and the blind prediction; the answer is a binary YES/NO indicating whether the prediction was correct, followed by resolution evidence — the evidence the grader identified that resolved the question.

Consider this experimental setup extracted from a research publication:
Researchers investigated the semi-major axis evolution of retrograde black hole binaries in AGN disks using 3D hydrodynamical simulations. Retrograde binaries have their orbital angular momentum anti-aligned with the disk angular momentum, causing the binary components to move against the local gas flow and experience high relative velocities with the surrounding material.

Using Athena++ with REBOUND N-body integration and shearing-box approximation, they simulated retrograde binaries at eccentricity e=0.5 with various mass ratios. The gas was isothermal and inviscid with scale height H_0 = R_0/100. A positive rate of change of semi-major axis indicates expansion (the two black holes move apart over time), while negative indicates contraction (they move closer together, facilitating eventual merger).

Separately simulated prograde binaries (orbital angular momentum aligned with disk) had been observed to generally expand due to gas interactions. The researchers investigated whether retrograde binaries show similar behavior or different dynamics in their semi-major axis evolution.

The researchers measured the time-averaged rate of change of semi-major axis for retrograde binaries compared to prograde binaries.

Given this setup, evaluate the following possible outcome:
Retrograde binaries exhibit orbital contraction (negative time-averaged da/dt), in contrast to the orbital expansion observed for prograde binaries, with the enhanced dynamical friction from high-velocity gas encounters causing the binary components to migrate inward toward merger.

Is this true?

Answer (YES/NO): NO